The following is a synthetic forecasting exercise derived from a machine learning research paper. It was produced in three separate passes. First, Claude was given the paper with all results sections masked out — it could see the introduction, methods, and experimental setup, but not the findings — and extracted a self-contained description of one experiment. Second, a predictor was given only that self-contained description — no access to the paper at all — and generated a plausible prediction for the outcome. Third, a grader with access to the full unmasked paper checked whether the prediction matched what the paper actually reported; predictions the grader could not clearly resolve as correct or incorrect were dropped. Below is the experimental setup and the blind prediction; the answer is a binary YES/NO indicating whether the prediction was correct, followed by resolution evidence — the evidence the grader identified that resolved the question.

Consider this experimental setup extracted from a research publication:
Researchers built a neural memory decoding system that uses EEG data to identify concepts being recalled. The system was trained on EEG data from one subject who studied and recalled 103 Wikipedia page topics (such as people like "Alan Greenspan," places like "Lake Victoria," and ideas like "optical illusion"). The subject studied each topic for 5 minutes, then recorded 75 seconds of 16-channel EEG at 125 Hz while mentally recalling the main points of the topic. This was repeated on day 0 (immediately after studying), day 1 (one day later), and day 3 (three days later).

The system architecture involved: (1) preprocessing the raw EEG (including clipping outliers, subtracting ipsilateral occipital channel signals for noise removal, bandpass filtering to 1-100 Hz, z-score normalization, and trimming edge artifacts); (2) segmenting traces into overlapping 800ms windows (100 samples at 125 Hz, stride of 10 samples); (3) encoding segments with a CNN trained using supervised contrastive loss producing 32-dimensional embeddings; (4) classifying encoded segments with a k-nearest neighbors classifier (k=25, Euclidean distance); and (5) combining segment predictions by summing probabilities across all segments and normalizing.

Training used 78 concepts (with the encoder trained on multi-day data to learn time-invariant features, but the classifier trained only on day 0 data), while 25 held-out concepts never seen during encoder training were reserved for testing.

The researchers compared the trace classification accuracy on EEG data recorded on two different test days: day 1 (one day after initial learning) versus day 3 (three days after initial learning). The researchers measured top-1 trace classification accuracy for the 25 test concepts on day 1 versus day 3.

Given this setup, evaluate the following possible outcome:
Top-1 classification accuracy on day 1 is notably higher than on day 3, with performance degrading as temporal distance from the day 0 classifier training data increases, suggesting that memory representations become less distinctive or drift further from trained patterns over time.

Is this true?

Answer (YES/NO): YES